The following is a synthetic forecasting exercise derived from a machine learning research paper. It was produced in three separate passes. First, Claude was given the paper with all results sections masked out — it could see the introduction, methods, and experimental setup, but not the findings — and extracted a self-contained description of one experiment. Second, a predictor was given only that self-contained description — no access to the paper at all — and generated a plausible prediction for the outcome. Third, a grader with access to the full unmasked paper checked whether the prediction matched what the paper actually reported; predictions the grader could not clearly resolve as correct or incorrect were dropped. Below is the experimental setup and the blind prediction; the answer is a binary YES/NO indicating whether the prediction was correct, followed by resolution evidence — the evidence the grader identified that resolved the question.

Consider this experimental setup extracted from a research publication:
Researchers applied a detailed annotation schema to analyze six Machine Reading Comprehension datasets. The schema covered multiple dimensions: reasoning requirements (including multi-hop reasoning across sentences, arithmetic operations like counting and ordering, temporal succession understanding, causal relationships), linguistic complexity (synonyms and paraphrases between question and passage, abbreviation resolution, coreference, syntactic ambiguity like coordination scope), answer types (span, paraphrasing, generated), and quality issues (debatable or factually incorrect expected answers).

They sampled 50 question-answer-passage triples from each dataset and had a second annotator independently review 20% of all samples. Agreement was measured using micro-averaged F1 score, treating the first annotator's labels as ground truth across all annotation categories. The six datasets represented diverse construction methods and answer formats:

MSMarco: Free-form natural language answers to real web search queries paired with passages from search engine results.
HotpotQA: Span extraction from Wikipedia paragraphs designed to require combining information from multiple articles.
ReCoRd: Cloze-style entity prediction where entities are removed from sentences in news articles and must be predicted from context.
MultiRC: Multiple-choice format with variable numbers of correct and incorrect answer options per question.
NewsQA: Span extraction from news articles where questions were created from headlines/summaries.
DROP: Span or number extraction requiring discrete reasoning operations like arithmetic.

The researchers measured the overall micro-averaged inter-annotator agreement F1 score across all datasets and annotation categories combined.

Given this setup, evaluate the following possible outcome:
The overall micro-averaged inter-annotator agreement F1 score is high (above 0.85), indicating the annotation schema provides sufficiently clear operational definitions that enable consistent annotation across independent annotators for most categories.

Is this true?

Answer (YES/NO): NO